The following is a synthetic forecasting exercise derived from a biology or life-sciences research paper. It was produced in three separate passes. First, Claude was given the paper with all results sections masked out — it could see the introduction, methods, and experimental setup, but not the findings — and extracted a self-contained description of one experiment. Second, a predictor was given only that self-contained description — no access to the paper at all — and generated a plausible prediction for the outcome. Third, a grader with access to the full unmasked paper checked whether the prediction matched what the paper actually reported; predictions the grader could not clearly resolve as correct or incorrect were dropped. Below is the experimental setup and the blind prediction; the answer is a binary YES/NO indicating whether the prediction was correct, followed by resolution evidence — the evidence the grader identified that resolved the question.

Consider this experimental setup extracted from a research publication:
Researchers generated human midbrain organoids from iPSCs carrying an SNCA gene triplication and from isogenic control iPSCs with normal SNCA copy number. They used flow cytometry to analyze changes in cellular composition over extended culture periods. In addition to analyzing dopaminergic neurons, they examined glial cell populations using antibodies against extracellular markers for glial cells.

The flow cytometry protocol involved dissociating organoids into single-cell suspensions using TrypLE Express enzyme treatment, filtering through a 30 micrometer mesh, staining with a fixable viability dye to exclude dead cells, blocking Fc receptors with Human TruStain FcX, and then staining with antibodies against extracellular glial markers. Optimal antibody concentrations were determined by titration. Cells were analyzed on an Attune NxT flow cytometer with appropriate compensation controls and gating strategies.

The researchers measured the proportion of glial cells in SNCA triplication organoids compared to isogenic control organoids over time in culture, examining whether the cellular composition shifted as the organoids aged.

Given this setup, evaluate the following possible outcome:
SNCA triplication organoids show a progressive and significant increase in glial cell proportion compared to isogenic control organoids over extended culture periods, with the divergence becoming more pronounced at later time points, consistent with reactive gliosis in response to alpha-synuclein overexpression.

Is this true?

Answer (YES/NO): YES